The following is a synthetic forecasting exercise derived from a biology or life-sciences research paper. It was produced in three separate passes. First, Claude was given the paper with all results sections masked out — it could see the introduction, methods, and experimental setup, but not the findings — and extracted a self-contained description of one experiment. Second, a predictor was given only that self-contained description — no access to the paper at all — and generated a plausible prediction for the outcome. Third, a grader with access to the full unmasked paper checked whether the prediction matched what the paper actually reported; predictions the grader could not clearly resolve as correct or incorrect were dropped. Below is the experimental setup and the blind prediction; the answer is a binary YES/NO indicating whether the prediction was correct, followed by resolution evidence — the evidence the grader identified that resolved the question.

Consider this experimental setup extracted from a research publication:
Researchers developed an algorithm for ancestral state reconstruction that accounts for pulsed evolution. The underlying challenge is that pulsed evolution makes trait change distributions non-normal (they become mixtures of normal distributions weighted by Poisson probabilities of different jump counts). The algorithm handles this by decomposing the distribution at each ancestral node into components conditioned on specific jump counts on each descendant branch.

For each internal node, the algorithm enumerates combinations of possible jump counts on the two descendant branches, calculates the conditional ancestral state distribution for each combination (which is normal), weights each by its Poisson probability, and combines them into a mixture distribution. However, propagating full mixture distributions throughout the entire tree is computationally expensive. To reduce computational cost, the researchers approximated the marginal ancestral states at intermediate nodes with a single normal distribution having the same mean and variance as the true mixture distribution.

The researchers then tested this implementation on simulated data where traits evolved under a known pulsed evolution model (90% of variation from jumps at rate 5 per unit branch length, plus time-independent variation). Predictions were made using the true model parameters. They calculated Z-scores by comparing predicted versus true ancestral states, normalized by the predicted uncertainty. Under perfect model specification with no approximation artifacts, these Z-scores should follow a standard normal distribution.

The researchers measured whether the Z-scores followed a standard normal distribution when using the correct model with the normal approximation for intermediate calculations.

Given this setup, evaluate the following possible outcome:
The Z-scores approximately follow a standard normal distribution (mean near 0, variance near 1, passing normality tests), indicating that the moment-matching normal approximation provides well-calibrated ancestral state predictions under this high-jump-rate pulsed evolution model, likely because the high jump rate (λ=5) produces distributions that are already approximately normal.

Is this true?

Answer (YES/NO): YES